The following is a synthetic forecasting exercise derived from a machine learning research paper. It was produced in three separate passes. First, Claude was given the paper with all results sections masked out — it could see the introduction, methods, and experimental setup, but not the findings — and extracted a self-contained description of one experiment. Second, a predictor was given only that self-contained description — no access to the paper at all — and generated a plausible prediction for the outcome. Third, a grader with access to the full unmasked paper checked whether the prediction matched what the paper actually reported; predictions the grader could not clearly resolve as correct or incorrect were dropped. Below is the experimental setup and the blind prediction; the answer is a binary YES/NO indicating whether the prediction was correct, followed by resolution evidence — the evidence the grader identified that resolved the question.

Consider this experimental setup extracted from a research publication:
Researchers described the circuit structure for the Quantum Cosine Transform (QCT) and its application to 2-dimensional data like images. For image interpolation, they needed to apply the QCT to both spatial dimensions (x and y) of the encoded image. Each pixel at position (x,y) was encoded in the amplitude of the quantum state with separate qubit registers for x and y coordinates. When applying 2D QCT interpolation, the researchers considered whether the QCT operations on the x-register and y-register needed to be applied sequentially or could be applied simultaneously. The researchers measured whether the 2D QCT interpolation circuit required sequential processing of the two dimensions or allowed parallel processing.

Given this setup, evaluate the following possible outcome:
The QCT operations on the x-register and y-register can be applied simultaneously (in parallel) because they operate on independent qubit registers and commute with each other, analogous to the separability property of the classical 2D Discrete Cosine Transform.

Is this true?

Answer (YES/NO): YES